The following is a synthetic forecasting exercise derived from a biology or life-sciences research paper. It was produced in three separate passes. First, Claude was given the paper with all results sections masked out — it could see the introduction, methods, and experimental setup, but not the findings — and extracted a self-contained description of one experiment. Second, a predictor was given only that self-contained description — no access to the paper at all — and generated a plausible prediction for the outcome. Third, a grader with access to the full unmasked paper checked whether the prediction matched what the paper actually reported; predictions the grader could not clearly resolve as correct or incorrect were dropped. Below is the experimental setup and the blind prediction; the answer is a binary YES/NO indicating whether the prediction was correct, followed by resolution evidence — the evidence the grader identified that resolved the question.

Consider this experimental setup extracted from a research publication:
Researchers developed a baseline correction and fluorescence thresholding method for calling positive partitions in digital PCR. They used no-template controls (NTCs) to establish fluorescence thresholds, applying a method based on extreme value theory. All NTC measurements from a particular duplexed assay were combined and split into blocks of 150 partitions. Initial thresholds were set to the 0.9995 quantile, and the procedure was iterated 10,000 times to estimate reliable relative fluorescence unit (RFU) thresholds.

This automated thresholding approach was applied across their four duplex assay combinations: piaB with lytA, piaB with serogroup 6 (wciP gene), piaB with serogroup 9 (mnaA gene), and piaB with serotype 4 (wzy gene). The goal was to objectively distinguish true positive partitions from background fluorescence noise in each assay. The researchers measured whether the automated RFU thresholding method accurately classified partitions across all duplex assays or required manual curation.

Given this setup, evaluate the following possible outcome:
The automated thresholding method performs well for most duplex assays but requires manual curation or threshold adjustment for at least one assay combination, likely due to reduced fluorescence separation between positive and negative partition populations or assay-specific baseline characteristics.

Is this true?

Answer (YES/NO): YES